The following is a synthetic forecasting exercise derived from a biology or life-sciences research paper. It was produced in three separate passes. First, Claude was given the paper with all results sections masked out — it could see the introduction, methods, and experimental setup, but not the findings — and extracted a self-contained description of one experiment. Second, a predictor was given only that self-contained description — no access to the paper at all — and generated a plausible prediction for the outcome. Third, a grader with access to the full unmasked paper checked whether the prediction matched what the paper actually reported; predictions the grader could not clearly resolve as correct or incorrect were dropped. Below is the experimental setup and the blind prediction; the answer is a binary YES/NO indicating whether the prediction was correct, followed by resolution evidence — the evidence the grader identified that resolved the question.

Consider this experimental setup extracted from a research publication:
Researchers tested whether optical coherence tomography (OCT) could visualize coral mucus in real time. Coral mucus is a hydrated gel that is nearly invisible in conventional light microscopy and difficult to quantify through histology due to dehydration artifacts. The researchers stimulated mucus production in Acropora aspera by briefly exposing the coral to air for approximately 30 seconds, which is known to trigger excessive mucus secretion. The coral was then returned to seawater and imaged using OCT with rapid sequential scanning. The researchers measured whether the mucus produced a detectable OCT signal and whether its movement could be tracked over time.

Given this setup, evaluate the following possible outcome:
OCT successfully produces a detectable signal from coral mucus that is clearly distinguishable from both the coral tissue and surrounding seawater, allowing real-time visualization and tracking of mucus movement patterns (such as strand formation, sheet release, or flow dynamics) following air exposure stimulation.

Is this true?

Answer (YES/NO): YES